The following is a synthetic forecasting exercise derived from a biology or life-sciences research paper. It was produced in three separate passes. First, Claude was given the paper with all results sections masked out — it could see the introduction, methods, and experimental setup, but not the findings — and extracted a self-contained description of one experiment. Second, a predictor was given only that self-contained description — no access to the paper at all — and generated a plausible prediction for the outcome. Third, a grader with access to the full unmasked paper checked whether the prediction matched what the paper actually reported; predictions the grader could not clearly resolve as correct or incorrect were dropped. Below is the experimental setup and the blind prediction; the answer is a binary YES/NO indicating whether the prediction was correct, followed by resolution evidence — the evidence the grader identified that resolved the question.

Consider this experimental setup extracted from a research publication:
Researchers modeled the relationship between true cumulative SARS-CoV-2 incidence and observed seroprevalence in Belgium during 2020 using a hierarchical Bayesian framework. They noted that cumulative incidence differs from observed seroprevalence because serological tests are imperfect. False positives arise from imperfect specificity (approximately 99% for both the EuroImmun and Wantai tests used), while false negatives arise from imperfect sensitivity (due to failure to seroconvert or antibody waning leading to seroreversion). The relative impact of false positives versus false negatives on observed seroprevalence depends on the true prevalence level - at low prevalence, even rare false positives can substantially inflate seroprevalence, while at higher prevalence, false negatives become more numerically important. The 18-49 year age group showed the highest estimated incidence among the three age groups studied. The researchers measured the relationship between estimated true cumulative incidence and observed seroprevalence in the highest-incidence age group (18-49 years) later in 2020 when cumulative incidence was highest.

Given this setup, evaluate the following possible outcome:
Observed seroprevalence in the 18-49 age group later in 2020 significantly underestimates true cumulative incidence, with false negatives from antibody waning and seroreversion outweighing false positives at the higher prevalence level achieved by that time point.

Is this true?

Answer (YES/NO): NO